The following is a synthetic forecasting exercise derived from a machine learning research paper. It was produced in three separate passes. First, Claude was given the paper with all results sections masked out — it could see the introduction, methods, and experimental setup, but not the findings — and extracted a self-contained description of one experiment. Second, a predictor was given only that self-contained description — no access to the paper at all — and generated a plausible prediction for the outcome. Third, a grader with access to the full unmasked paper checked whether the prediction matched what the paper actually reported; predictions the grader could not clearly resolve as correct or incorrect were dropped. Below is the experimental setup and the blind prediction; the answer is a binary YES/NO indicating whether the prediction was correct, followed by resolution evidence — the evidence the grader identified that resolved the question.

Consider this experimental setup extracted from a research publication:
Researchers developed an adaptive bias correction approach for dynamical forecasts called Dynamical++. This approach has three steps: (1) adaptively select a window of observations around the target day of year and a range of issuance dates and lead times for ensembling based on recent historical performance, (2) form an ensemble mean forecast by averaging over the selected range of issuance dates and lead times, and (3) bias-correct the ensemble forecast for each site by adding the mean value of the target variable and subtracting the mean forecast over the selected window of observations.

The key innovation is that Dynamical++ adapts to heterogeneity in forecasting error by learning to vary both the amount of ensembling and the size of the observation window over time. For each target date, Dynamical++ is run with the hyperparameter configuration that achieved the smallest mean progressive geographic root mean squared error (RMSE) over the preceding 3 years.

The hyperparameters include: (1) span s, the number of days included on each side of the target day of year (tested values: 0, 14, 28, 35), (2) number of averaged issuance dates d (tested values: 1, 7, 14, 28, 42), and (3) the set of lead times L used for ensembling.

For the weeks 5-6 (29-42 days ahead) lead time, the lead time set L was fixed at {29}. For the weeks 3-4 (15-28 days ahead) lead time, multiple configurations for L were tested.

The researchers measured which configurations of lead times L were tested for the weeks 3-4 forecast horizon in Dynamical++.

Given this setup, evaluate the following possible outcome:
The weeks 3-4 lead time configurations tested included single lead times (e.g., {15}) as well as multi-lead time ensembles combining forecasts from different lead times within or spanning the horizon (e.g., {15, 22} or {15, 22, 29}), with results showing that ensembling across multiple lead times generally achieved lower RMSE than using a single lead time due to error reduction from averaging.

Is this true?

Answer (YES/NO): NO